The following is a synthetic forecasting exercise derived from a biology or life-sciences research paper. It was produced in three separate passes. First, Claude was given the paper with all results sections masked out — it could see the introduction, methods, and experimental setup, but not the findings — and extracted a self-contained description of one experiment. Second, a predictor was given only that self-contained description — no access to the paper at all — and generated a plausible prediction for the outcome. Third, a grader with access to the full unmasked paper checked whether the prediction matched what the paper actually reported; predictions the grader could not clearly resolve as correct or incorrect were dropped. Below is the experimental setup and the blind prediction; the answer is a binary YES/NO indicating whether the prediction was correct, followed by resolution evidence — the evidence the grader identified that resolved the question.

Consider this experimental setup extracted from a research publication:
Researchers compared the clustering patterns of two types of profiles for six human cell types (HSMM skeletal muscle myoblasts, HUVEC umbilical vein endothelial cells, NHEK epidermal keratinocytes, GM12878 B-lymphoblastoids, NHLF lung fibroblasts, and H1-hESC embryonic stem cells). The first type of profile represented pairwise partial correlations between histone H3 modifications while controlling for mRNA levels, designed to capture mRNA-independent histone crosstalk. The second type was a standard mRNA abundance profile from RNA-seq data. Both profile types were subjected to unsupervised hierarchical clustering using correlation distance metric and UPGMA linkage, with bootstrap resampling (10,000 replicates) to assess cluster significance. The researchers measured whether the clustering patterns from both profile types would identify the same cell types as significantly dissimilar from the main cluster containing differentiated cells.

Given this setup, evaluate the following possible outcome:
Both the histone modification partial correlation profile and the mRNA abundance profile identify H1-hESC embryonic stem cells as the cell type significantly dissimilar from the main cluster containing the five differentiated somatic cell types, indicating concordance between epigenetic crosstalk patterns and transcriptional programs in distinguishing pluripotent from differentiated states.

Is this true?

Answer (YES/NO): NO